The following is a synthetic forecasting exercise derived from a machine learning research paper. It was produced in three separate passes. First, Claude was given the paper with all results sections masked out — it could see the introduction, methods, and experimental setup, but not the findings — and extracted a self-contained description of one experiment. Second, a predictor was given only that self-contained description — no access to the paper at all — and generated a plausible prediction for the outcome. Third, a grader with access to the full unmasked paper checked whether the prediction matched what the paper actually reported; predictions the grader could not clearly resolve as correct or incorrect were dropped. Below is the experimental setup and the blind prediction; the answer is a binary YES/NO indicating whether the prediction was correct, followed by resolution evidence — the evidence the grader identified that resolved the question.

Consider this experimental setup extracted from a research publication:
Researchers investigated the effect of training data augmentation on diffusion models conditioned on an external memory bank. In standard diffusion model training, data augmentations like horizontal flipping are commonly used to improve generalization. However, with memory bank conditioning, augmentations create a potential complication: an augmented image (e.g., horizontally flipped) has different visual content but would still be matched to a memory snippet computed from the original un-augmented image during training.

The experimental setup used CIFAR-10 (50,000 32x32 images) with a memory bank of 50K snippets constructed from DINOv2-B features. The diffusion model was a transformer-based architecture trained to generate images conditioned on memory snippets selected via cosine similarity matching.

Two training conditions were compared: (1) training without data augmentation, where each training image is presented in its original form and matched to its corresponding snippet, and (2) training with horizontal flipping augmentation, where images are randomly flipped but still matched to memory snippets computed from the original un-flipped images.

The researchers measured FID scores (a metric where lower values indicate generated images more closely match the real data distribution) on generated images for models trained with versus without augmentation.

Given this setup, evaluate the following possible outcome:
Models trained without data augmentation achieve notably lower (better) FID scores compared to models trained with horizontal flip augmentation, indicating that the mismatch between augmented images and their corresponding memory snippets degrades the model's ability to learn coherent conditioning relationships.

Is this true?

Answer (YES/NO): NO